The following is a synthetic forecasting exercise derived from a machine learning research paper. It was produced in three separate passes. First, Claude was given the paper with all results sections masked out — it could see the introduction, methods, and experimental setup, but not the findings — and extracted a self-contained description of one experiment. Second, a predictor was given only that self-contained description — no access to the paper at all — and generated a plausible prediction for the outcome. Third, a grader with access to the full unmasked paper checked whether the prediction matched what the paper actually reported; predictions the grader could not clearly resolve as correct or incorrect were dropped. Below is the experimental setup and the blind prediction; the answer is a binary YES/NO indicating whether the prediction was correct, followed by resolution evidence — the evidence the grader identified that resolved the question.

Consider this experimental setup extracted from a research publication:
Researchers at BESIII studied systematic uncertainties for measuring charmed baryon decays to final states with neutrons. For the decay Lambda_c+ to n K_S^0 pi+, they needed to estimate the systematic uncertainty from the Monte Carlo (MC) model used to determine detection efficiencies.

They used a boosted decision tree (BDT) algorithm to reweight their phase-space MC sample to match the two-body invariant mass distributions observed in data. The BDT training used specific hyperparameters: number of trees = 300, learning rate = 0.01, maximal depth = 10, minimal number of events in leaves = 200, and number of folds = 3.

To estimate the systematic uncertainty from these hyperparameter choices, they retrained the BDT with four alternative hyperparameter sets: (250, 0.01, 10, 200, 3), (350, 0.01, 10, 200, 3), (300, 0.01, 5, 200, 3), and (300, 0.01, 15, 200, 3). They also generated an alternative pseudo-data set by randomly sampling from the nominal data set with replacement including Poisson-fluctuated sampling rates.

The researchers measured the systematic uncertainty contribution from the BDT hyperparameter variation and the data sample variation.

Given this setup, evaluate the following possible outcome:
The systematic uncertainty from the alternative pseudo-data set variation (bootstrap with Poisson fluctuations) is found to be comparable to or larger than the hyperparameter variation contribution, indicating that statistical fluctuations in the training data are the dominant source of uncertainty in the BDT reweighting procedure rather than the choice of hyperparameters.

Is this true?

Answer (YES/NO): NO